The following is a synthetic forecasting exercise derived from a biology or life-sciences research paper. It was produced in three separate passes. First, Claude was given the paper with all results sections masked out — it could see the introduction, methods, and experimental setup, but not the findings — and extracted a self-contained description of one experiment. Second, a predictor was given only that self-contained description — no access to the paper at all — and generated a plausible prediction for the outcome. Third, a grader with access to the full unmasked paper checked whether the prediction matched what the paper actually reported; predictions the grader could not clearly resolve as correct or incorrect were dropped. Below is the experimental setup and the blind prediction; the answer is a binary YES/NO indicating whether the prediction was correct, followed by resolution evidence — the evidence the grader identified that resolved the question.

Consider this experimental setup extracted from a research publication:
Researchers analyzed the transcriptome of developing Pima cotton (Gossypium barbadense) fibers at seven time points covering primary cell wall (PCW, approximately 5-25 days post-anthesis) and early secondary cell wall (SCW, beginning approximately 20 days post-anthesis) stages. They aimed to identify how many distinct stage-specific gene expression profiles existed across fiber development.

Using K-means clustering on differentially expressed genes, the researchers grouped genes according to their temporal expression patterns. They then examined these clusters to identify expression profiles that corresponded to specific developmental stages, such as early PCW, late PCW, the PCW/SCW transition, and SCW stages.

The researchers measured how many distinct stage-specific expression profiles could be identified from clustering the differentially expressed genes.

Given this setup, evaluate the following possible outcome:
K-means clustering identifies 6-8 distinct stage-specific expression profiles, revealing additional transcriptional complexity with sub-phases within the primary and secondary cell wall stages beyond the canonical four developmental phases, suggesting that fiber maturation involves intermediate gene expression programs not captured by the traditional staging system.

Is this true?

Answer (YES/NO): NO